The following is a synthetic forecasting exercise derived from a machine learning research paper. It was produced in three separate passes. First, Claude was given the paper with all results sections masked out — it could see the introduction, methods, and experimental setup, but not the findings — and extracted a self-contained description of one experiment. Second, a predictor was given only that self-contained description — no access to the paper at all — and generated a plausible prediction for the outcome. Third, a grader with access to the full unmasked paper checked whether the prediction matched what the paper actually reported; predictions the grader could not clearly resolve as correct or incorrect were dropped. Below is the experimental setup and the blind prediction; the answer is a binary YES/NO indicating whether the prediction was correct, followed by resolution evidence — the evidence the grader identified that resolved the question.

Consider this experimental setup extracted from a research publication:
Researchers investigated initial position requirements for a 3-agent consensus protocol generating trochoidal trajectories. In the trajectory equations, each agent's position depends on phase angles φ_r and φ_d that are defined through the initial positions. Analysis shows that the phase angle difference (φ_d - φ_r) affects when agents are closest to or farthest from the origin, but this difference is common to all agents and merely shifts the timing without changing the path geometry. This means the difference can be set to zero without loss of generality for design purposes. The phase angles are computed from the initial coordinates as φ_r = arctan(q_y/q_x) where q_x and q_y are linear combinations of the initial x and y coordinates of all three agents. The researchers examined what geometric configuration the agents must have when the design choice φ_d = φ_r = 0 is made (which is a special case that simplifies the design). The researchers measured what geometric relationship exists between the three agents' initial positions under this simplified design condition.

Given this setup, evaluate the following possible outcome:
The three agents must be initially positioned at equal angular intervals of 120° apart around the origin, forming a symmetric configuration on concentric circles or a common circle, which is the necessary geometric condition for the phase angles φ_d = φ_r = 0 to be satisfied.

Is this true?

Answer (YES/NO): NO